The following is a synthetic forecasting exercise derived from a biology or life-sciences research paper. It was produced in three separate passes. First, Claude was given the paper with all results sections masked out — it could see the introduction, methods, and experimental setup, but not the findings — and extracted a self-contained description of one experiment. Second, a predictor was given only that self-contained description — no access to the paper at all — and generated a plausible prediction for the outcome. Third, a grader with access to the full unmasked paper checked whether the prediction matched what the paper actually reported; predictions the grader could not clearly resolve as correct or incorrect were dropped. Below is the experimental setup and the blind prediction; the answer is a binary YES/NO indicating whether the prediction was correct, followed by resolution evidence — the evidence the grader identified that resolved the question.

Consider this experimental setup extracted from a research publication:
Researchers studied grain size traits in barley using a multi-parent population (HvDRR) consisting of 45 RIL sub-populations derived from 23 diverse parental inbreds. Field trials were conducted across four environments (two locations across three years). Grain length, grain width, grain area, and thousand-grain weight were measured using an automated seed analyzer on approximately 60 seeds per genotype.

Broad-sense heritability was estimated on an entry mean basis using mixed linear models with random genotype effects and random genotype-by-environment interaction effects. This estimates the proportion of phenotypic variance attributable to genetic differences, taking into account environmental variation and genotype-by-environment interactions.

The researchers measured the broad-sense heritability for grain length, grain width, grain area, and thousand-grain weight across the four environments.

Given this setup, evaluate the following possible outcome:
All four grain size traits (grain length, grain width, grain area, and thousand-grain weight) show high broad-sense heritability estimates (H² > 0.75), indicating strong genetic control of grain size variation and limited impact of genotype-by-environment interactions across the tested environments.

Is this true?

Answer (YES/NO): YES